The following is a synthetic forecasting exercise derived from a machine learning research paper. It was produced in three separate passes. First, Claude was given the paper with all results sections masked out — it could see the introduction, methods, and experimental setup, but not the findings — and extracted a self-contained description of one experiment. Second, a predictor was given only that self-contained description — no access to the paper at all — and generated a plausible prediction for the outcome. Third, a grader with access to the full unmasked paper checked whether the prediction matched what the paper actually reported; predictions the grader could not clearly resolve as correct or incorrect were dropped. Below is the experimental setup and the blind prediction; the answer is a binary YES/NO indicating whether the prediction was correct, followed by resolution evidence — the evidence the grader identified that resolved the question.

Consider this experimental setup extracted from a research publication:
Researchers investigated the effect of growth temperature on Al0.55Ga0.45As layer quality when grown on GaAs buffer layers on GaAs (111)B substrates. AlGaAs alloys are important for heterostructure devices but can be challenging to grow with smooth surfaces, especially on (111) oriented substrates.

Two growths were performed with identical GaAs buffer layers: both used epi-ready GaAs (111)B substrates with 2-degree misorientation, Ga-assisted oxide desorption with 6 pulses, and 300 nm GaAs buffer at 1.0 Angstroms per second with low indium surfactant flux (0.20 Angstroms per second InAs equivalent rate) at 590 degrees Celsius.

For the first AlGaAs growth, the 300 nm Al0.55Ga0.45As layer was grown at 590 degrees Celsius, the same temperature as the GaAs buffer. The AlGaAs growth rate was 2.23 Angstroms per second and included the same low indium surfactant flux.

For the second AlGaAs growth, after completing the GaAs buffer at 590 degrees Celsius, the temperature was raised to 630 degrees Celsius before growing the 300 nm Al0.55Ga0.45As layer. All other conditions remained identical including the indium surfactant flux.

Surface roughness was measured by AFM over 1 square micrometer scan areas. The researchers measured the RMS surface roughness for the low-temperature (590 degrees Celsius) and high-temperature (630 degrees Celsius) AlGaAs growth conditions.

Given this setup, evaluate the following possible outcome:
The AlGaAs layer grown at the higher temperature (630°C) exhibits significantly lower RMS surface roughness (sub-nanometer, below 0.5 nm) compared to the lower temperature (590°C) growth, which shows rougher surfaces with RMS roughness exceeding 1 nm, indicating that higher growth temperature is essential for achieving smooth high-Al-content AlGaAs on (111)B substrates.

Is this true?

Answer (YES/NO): NO